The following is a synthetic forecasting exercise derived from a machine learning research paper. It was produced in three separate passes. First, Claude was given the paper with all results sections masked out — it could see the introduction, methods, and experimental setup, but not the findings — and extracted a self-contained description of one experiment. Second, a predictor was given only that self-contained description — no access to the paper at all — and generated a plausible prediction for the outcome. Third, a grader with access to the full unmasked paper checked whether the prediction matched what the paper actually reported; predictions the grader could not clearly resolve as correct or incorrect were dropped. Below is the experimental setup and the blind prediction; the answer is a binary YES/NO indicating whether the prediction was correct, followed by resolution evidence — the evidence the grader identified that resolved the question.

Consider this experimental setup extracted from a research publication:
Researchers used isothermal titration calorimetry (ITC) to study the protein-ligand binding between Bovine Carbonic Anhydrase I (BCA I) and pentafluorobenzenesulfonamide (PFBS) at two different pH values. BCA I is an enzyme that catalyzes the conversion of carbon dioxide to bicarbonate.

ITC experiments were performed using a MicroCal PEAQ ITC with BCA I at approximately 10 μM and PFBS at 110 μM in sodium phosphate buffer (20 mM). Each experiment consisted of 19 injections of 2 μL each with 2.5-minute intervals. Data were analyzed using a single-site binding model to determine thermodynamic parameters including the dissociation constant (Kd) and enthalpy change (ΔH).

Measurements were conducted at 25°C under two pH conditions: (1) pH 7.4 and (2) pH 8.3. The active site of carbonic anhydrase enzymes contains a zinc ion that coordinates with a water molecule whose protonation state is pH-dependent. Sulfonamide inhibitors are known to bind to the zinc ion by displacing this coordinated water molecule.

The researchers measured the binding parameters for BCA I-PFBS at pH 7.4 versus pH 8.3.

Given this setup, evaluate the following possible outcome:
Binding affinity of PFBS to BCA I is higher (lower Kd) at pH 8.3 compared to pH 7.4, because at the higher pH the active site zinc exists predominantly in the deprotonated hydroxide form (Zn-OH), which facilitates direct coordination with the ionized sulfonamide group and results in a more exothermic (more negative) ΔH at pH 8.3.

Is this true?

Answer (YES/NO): NO